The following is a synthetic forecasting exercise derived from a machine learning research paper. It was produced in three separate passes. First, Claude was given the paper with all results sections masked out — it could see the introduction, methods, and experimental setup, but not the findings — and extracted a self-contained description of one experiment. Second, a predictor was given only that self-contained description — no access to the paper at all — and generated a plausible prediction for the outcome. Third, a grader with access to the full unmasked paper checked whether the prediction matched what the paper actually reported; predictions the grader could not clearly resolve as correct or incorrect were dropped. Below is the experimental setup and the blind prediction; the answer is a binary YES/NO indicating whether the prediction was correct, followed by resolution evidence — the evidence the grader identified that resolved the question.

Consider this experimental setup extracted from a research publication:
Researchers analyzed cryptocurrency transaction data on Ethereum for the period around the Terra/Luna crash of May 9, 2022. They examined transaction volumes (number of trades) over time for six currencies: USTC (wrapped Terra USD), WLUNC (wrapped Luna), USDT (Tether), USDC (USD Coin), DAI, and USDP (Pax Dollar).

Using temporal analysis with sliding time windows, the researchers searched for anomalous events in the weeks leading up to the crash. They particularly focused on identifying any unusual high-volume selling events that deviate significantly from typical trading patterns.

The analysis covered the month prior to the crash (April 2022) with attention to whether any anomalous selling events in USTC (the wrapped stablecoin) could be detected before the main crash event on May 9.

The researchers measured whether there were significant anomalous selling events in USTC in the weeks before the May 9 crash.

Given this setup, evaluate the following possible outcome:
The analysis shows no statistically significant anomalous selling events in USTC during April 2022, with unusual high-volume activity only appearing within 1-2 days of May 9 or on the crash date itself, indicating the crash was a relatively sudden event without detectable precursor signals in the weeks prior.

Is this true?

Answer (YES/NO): NO